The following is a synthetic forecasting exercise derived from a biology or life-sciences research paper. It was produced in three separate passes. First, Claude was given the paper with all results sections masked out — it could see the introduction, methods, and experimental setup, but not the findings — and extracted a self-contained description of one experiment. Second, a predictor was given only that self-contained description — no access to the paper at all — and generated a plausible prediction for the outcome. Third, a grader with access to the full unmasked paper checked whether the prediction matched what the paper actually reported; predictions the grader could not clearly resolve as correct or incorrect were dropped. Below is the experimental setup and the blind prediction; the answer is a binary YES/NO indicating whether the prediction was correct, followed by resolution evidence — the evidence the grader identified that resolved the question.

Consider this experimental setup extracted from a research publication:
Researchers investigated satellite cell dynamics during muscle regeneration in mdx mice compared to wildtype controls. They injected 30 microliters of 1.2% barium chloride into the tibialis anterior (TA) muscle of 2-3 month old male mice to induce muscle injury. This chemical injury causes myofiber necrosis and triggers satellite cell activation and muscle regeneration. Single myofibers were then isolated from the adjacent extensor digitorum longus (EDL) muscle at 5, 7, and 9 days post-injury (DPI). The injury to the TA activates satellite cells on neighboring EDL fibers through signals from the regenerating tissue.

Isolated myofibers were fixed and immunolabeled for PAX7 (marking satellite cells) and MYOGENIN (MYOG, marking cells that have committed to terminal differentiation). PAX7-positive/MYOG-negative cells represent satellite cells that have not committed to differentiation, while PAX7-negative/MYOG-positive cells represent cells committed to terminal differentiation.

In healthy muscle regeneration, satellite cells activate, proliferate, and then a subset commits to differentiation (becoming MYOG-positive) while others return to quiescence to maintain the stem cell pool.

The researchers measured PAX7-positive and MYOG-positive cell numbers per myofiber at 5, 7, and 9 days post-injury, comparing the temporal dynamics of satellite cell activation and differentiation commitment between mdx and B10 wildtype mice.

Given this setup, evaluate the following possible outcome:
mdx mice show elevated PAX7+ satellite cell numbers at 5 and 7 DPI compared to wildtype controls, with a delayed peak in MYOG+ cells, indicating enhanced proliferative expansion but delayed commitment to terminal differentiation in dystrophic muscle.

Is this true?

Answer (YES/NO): NO